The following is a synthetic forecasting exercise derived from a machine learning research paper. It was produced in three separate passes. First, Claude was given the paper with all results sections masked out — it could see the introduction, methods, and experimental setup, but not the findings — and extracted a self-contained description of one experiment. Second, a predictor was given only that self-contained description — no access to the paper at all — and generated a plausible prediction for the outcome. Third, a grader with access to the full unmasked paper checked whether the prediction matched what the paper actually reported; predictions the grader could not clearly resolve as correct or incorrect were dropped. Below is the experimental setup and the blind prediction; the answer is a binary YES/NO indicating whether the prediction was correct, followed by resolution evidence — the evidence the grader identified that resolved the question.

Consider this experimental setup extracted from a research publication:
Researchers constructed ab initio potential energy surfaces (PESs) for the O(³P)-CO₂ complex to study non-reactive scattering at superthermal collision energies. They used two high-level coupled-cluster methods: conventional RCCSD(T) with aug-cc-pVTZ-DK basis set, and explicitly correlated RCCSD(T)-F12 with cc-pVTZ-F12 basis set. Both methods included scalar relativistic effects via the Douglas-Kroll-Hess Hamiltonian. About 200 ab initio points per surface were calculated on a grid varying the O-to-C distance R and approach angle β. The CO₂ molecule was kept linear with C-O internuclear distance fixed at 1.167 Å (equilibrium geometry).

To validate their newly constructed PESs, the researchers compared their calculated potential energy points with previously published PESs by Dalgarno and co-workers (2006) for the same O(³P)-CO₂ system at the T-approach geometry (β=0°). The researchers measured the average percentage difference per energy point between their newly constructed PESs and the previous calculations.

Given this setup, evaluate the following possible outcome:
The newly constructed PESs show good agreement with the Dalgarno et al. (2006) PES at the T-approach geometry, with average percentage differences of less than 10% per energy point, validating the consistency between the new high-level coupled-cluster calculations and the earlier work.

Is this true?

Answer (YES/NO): YES